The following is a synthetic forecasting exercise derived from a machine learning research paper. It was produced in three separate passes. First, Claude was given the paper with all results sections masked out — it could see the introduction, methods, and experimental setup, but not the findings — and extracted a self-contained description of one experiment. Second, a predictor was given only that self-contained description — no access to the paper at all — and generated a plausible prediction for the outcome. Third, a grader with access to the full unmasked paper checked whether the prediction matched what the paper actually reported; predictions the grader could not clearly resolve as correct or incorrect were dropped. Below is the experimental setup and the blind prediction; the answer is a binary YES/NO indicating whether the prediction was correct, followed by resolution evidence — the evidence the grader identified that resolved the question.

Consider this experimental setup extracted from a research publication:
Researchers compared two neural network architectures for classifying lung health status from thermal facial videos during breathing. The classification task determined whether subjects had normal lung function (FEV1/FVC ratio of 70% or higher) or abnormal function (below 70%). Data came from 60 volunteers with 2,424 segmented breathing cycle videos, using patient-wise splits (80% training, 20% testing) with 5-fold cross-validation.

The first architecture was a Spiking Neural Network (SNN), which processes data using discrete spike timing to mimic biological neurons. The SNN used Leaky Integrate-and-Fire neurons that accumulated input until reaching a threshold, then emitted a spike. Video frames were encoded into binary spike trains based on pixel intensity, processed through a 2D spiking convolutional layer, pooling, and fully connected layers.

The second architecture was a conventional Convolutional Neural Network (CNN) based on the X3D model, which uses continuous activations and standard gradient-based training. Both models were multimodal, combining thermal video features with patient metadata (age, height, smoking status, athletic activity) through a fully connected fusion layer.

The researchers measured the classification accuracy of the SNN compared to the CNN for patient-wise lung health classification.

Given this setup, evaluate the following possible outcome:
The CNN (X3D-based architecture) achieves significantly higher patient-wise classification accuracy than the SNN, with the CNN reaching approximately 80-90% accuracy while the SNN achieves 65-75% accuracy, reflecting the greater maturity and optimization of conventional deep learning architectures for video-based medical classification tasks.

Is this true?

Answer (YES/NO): NO